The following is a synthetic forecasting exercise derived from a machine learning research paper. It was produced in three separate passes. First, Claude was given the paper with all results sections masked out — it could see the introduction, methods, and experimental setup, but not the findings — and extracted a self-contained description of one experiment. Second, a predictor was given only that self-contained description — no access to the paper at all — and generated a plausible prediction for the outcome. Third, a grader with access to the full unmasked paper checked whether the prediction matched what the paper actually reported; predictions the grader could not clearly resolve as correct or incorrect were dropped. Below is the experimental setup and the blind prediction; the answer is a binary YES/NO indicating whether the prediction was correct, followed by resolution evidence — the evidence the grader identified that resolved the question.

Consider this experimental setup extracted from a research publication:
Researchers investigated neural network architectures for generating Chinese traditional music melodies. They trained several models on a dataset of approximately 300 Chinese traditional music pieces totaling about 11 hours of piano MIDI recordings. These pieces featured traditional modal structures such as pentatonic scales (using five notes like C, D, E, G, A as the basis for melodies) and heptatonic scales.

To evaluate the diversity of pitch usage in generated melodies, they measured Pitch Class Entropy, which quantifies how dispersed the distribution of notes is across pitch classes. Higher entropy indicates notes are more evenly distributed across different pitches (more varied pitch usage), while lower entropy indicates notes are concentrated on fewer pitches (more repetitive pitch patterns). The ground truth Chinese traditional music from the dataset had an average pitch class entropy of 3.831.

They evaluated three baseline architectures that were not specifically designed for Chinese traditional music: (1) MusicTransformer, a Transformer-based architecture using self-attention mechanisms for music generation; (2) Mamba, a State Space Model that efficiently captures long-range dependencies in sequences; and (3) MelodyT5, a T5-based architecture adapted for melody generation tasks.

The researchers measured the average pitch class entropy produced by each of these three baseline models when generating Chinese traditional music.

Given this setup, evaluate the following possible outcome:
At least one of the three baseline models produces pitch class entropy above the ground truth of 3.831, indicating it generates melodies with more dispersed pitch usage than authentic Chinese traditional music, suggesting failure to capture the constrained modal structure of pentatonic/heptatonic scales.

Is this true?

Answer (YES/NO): NO